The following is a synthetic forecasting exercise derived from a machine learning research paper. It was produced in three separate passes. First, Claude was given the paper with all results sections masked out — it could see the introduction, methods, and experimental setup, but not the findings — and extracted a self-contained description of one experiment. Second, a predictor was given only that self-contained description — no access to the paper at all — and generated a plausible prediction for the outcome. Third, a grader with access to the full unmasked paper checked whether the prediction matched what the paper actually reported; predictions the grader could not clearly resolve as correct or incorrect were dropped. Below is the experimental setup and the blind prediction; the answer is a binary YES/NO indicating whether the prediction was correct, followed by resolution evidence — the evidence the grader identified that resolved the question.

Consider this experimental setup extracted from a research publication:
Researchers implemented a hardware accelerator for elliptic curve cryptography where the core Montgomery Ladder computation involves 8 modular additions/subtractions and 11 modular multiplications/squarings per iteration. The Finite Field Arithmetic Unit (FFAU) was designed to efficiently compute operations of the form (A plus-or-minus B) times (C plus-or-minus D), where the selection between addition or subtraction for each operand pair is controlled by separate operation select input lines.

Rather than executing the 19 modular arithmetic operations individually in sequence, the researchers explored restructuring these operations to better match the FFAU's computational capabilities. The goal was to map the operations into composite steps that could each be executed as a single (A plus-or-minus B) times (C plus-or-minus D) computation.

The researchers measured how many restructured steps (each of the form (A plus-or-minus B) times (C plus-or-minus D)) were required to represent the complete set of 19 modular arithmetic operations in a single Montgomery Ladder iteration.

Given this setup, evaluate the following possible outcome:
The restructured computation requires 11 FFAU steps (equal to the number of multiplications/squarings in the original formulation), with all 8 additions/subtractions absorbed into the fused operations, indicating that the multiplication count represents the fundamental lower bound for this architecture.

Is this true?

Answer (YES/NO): YES